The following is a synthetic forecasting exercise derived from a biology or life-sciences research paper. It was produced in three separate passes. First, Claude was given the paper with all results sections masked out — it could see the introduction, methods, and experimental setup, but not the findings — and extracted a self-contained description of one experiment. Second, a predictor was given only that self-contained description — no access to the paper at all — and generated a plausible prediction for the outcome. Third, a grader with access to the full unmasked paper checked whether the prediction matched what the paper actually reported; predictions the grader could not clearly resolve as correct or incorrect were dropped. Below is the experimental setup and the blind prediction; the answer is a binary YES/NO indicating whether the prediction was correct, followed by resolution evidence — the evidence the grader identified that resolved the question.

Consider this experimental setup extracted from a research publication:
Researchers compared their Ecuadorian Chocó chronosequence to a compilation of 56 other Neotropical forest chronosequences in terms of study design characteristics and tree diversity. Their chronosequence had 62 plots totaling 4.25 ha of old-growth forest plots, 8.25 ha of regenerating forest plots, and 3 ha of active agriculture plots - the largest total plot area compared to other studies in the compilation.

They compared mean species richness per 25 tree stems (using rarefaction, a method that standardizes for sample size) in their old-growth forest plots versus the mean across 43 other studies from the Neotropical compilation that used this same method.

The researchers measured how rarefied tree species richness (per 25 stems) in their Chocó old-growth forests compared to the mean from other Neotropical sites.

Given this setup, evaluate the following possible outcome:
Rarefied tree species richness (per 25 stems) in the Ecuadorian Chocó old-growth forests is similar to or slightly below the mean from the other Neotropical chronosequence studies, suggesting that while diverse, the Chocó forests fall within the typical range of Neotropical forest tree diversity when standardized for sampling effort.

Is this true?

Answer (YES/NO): NO